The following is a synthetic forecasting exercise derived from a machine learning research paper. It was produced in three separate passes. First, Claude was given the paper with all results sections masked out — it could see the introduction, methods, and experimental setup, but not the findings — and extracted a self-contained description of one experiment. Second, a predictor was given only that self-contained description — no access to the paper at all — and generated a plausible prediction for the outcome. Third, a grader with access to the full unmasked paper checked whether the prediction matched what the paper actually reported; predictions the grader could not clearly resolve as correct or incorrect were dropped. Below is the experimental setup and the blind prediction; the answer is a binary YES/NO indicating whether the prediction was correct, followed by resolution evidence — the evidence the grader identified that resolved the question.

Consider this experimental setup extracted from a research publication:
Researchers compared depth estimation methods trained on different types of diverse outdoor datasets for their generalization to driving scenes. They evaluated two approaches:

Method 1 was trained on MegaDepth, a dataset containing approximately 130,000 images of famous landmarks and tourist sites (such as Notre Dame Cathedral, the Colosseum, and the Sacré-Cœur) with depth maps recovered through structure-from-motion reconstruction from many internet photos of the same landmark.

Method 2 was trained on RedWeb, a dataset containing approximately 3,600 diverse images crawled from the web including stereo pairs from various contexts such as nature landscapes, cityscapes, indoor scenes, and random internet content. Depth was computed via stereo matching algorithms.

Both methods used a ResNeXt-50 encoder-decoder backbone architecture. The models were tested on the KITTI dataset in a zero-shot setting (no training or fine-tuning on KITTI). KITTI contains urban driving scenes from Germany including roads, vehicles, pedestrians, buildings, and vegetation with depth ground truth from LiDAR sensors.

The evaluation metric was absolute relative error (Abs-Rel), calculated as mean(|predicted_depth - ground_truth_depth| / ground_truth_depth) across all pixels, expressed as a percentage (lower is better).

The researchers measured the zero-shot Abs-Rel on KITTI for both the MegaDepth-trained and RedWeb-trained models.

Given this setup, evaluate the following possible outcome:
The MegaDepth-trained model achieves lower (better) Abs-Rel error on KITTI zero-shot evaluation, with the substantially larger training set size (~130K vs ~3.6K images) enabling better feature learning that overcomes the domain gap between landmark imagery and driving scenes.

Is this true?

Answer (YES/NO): YES